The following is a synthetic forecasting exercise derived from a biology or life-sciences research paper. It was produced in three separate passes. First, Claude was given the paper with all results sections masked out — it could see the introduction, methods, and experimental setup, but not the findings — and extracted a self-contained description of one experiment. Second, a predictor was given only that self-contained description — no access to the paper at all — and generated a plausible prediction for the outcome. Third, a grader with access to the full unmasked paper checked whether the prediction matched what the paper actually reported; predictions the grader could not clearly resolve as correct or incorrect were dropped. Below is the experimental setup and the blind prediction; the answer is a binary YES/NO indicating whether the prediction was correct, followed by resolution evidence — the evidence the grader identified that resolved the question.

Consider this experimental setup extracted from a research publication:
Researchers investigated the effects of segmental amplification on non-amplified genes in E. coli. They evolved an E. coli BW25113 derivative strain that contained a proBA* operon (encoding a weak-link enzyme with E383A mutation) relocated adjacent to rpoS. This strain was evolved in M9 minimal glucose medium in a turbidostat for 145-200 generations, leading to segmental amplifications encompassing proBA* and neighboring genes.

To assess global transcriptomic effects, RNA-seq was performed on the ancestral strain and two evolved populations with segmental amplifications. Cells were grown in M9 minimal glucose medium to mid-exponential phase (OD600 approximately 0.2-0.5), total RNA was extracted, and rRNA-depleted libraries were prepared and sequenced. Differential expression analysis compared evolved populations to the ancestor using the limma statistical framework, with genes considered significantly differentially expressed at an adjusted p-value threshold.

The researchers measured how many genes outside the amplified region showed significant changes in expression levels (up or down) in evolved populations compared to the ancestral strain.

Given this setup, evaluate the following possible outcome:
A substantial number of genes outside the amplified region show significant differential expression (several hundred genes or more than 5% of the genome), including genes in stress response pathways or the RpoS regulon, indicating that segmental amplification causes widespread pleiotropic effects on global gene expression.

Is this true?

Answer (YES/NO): NO